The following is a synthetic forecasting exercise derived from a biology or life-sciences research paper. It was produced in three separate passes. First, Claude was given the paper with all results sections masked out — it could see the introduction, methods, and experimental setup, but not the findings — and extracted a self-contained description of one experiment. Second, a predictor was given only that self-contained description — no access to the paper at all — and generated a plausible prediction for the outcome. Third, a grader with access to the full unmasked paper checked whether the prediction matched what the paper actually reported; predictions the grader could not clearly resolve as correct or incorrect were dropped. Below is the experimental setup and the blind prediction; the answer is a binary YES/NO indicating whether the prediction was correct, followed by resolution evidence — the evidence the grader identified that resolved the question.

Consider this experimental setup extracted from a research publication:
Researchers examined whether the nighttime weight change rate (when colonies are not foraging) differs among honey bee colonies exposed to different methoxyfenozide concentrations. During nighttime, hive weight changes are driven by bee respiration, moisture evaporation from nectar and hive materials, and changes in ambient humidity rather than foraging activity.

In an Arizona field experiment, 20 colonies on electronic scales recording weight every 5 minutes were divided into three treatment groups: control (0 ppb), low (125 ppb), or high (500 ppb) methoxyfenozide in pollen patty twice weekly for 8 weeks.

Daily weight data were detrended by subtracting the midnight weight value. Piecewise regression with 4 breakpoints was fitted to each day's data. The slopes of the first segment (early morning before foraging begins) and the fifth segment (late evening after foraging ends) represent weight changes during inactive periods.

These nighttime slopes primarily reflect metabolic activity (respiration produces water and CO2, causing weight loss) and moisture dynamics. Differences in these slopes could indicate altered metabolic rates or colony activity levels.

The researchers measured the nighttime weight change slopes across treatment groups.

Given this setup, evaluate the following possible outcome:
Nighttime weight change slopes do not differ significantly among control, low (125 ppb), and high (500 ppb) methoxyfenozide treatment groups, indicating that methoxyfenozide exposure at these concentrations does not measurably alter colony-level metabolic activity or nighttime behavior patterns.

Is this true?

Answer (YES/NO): YES